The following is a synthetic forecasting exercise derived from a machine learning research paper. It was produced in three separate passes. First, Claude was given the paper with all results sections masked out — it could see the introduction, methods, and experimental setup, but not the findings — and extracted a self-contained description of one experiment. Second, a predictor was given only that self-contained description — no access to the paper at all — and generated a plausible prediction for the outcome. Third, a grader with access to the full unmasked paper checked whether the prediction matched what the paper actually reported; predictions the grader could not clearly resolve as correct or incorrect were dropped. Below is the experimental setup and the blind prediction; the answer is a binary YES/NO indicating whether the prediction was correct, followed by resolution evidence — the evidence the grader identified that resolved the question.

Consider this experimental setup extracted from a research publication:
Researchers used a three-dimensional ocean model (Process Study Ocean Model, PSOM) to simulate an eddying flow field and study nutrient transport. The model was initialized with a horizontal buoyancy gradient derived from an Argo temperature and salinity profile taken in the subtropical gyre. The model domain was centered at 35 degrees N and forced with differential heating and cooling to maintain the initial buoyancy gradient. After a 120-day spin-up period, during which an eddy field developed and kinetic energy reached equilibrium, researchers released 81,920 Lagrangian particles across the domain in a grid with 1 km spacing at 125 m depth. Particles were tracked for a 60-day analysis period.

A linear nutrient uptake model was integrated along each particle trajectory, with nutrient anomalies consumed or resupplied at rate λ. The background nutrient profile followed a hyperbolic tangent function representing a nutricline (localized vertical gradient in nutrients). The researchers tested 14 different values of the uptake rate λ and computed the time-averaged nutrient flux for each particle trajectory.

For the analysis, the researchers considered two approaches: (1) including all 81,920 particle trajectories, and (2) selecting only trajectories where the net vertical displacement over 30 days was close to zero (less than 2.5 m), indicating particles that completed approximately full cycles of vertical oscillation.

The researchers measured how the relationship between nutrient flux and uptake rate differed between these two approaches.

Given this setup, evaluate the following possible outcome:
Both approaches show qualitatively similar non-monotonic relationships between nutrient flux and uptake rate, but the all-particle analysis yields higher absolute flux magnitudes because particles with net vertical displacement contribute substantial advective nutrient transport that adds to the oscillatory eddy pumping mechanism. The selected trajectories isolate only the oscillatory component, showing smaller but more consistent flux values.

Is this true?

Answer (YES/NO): NO